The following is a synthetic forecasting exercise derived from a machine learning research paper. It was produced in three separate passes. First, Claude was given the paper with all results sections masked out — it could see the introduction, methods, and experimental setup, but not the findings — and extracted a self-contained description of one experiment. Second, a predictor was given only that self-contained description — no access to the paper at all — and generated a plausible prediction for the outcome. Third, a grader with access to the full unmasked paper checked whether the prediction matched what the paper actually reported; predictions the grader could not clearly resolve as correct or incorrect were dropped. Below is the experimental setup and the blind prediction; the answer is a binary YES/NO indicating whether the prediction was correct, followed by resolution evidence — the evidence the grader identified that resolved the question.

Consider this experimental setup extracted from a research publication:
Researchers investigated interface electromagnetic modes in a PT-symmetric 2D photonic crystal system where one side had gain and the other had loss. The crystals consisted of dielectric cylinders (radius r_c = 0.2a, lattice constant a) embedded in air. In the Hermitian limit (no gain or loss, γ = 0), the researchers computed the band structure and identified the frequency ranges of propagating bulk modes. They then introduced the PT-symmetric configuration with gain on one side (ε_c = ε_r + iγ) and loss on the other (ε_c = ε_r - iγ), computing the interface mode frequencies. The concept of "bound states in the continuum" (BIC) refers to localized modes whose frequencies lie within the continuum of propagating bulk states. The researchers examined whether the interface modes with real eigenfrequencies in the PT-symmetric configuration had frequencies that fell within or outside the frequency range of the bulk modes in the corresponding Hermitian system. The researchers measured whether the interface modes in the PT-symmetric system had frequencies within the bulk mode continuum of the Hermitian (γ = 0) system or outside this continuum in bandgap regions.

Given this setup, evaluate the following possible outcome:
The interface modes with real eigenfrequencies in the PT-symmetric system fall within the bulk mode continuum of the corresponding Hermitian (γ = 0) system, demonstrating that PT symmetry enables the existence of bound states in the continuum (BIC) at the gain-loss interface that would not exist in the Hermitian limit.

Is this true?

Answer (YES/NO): YES